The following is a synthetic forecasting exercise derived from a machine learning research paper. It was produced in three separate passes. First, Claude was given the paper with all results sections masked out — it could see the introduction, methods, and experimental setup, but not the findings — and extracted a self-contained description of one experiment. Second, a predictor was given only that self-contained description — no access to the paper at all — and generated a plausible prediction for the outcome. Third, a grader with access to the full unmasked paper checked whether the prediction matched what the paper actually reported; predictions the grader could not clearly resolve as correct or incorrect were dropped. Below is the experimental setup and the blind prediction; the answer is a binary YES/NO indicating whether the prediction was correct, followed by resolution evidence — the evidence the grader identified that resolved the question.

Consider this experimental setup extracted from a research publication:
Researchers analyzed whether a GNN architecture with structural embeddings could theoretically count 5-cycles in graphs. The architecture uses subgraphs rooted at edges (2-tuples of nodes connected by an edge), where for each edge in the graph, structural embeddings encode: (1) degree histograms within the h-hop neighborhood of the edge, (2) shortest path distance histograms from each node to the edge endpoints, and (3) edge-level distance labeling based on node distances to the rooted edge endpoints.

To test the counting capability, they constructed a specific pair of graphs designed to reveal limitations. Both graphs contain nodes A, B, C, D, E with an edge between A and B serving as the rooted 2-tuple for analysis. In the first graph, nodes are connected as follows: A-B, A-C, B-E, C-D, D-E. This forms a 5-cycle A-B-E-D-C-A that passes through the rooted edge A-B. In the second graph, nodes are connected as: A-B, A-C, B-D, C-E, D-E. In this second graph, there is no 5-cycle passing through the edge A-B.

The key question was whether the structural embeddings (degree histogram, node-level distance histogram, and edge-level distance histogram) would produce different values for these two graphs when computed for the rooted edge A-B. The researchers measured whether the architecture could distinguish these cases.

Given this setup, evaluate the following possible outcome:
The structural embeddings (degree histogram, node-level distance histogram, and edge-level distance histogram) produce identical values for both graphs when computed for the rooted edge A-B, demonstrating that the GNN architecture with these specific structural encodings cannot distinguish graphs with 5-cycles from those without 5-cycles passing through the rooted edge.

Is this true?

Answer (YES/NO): YES